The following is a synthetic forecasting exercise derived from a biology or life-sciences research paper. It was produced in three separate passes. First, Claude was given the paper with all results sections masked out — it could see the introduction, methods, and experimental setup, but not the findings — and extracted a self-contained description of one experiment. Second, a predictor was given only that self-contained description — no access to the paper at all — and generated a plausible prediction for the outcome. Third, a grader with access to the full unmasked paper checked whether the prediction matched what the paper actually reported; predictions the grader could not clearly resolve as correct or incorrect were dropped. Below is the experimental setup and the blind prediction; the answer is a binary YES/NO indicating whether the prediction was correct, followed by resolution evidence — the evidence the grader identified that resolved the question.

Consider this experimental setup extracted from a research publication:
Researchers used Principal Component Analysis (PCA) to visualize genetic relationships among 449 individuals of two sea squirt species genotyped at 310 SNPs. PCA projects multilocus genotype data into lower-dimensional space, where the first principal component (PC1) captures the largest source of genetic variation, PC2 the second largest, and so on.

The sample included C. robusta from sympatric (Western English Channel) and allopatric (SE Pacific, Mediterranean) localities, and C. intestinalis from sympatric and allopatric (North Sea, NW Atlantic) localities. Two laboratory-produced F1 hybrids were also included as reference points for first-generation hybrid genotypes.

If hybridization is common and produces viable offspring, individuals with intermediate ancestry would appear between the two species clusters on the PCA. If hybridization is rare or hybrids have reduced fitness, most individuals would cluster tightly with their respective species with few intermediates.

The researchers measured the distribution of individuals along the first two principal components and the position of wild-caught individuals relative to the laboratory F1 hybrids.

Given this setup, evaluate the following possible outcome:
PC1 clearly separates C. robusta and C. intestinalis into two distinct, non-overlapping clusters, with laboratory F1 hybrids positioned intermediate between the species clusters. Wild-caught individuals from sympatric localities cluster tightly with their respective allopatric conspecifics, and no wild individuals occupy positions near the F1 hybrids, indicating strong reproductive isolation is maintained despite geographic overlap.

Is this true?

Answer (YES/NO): NO